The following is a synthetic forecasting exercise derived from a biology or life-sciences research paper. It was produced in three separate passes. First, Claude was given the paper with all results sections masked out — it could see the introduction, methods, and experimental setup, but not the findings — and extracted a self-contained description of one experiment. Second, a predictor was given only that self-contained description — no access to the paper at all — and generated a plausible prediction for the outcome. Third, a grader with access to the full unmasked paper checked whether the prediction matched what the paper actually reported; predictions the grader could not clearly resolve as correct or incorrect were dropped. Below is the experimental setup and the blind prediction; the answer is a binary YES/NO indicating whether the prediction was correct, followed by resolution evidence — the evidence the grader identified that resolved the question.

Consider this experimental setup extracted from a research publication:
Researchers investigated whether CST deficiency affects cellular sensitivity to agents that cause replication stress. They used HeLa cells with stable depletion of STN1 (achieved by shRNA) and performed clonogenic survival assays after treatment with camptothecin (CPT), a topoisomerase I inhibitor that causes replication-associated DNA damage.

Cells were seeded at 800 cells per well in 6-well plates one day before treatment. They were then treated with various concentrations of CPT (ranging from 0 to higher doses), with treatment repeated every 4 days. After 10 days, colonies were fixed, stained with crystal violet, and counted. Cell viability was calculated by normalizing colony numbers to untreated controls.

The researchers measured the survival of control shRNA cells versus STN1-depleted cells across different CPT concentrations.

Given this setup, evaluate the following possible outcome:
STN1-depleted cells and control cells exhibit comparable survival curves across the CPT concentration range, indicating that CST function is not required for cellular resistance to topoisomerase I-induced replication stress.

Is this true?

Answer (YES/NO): NO